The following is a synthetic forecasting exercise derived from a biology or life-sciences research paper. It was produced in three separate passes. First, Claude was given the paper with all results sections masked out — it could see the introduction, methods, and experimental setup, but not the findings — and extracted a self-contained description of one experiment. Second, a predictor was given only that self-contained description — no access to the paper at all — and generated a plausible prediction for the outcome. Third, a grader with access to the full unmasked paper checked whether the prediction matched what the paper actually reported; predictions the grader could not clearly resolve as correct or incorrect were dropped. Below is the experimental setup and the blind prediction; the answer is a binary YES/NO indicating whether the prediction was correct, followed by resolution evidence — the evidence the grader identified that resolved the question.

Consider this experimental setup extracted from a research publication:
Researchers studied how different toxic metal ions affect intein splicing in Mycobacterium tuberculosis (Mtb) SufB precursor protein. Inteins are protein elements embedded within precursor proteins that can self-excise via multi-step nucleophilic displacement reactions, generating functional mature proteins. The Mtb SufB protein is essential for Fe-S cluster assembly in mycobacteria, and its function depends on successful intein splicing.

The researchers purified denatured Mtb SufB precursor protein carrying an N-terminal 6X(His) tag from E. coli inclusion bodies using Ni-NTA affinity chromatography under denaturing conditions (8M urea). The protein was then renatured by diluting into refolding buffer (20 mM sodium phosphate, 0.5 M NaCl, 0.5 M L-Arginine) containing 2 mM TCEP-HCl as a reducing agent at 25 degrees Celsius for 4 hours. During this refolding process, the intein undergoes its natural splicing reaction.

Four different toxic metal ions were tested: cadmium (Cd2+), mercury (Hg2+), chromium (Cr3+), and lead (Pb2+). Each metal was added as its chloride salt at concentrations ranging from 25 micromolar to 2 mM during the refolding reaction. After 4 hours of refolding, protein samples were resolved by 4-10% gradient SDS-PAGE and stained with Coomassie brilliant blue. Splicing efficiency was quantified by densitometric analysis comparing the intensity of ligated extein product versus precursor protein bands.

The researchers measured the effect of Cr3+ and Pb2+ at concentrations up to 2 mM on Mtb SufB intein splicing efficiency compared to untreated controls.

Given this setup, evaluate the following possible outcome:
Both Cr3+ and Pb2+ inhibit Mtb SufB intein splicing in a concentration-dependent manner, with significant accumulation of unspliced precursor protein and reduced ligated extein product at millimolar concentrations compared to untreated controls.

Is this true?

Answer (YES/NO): NO